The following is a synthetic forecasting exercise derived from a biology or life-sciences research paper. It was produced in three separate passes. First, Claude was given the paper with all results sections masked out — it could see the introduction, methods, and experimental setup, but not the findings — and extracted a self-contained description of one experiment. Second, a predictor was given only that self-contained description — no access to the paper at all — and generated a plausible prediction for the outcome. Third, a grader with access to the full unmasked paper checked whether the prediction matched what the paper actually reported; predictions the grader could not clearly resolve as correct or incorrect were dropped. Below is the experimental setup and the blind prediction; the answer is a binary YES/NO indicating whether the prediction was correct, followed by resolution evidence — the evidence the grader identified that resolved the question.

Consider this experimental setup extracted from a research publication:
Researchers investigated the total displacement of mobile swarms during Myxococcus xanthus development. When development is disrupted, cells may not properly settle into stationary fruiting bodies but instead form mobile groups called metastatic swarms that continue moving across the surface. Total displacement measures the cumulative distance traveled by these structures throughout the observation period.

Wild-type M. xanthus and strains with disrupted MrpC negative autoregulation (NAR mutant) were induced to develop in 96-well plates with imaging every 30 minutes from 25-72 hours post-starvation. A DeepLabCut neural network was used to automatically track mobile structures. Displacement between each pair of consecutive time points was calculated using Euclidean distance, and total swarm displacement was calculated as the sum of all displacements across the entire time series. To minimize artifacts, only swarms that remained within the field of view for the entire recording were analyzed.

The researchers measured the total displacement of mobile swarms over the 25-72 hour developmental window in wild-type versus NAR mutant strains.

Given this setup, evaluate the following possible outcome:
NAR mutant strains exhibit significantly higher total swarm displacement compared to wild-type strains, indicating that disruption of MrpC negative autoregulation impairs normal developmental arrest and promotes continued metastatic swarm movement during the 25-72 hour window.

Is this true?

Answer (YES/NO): YES